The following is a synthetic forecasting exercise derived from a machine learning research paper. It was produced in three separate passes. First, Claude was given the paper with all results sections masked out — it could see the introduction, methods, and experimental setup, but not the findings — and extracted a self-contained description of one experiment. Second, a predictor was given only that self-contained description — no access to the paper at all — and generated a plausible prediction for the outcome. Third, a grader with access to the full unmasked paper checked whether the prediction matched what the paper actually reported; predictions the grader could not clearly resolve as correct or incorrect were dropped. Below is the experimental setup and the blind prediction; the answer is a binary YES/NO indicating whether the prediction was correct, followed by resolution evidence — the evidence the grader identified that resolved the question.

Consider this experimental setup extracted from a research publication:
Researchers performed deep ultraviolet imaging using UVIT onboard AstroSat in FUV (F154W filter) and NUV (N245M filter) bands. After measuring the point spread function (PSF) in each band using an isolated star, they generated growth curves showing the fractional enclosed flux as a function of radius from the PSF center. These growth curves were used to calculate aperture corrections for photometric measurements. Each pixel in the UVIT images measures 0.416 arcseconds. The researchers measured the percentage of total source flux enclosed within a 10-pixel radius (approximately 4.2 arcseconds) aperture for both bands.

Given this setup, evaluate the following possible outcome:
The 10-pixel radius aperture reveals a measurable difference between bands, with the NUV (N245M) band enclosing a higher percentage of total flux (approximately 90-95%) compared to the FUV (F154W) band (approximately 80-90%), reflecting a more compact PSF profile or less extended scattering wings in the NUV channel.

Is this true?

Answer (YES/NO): NO